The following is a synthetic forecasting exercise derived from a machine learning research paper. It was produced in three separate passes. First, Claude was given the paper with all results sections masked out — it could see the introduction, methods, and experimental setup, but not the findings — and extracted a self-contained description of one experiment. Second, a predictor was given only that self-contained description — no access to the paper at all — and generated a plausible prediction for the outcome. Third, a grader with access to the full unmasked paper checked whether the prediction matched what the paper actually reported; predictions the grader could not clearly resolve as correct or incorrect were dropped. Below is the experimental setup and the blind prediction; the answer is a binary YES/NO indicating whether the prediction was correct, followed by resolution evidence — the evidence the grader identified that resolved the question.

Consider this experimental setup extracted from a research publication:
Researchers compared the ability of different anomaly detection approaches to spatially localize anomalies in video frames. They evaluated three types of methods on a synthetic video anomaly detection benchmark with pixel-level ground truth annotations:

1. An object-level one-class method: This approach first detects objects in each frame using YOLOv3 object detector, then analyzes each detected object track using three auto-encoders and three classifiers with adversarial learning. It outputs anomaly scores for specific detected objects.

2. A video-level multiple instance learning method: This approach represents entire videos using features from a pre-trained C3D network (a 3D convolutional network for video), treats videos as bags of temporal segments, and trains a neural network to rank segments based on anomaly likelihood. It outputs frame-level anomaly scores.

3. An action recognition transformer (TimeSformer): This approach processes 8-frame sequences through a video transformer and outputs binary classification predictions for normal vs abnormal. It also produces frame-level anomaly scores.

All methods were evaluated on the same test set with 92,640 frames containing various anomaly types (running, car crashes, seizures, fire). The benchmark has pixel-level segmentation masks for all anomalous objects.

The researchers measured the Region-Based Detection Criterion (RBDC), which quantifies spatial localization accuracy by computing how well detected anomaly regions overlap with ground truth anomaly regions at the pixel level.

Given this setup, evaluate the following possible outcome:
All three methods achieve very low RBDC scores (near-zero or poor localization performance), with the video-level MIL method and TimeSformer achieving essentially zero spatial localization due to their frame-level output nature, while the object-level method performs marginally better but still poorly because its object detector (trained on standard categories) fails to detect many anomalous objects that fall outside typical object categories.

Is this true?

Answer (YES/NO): NO